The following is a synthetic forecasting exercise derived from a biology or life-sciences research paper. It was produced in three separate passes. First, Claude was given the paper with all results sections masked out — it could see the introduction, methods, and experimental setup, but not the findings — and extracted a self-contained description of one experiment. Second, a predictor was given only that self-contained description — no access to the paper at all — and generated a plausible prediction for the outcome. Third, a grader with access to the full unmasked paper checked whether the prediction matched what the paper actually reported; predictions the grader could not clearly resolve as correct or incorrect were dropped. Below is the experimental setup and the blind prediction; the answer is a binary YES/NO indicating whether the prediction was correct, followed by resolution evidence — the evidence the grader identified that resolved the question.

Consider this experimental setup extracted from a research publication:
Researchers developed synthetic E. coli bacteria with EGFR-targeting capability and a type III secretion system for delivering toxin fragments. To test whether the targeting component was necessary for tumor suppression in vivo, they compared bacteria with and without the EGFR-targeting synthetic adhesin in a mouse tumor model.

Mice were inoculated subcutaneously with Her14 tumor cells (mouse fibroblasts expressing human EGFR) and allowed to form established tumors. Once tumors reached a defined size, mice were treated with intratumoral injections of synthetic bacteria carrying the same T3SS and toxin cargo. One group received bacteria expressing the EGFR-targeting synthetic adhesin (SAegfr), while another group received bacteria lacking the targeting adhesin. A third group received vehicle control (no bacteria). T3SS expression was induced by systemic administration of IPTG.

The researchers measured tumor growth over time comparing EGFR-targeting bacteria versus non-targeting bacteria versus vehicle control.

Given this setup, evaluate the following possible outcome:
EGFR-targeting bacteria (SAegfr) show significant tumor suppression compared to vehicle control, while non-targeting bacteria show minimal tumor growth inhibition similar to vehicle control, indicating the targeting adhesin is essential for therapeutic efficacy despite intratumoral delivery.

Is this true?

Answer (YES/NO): YES